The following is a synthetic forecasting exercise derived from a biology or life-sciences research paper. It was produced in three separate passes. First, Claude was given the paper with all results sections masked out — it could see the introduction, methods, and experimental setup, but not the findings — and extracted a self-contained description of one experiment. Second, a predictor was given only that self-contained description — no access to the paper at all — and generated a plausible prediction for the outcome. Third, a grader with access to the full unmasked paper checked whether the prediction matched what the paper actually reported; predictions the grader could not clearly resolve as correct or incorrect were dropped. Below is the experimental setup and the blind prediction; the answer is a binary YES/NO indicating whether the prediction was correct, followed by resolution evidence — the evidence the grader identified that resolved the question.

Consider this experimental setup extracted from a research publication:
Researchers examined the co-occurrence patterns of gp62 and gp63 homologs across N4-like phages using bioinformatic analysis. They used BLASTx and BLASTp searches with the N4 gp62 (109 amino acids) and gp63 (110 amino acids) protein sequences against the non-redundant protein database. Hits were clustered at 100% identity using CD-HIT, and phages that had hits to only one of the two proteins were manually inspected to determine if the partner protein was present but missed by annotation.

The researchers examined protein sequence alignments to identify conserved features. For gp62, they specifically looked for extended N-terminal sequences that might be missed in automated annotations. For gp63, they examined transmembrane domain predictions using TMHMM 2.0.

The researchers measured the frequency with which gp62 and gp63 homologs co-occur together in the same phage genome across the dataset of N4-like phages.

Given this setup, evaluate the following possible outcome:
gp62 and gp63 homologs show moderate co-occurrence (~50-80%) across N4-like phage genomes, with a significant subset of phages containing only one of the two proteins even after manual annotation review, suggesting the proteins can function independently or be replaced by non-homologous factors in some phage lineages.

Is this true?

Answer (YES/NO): NO